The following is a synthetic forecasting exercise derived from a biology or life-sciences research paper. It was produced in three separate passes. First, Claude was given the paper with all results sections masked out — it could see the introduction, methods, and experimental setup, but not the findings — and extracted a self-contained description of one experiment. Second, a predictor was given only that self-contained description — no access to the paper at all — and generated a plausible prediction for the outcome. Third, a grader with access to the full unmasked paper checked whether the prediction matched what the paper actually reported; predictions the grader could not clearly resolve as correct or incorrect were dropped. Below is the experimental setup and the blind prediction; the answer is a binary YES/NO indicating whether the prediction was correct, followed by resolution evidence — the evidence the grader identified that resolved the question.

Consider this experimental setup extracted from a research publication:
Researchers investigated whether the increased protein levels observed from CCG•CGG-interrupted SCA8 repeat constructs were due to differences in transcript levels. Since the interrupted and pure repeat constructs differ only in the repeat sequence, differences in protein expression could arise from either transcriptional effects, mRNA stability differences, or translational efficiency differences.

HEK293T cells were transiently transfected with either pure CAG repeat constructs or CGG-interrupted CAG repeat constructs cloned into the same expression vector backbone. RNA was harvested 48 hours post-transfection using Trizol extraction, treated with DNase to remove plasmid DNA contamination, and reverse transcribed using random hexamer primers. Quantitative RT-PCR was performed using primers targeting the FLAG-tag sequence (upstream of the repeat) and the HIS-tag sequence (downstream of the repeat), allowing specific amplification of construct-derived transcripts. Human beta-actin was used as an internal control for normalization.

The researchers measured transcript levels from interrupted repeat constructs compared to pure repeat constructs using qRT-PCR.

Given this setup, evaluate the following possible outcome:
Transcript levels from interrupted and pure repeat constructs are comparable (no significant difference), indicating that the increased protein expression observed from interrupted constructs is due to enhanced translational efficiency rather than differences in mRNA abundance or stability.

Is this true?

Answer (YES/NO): YES